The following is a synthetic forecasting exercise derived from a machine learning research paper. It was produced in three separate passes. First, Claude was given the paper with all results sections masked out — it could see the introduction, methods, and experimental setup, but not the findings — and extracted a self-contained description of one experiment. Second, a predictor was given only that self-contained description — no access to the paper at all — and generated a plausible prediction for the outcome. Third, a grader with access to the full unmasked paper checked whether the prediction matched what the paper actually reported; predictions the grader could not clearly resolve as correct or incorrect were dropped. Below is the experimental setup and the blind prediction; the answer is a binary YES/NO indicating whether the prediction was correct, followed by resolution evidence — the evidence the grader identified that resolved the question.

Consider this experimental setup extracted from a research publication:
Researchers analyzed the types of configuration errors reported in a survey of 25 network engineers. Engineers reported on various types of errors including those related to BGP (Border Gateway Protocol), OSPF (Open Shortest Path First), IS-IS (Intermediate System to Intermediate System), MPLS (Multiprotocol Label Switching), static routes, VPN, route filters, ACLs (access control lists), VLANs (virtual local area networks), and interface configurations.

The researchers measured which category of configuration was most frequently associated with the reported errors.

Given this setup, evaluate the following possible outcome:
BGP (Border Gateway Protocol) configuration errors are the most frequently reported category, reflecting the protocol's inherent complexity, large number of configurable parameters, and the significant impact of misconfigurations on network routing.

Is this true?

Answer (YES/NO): NO